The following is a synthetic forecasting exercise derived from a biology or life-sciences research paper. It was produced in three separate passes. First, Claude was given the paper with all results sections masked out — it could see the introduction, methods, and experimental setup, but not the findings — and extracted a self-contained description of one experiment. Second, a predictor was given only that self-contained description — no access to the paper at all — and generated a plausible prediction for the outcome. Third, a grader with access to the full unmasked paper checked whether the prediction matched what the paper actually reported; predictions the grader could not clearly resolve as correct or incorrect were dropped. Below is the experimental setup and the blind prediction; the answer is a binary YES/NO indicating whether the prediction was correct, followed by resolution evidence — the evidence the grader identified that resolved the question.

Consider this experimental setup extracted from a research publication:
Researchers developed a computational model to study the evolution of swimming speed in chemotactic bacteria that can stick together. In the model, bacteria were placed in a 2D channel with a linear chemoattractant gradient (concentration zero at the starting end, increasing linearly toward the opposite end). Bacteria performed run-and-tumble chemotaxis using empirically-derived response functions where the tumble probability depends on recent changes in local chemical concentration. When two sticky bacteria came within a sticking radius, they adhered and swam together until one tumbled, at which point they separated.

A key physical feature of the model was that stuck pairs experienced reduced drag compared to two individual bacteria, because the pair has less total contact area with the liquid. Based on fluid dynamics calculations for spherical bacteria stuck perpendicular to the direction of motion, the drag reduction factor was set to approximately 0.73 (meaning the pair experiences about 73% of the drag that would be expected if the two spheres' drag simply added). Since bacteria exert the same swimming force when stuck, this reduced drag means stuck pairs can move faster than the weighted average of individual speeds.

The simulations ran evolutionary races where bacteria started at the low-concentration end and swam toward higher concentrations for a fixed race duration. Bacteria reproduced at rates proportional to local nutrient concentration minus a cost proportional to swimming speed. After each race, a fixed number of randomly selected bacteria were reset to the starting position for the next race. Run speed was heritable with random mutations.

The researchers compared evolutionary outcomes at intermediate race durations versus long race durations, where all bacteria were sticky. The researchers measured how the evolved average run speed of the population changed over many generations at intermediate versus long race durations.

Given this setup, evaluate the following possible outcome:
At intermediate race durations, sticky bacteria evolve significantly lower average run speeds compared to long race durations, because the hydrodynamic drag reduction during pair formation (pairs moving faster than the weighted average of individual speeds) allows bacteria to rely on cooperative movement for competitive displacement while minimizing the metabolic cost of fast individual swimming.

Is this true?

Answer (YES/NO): NO